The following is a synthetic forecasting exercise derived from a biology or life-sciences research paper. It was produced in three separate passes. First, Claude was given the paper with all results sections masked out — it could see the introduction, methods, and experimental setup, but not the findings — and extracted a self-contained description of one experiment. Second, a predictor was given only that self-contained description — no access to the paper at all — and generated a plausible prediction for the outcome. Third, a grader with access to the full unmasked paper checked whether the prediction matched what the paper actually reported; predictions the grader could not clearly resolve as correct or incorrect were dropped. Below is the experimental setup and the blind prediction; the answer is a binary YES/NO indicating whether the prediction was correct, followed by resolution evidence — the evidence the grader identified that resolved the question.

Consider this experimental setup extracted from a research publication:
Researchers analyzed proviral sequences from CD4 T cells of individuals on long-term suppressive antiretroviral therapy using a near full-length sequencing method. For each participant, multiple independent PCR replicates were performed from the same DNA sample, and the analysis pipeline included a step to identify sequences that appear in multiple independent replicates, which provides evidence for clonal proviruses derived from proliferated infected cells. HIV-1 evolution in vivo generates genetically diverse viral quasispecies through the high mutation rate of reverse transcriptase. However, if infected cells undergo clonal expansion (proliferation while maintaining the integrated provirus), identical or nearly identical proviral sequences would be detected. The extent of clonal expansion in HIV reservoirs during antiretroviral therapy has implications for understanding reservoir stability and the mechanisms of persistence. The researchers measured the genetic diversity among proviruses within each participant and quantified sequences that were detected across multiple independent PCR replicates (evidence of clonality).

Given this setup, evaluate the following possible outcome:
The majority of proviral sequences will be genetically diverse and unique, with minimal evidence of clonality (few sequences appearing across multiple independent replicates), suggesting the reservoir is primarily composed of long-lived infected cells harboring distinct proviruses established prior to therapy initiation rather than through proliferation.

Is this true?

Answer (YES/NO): NO